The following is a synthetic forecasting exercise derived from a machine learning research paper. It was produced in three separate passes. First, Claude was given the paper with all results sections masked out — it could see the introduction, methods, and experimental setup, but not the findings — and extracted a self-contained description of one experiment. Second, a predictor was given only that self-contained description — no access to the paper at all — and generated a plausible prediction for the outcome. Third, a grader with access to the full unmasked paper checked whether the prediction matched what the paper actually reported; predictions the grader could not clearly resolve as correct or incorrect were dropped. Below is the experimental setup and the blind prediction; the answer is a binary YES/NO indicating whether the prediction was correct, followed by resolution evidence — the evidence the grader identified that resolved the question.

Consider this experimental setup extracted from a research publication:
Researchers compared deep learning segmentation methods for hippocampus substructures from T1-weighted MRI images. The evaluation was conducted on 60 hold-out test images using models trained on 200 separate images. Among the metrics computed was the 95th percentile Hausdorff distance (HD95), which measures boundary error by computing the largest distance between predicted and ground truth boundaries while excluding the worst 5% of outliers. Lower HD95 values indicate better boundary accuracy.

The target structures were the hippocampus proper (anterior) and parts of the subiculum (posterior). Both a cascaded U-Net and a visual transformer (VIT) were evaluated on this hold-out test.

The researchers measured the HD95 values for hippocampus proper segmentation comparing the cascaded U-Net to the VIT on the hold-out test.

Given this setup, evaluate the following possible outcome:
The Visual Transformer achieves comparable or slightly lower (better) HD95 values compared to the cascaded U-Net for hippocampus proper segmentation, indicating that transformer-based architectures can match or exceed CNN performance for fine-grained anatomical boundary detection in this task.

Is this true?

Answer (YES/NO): YES